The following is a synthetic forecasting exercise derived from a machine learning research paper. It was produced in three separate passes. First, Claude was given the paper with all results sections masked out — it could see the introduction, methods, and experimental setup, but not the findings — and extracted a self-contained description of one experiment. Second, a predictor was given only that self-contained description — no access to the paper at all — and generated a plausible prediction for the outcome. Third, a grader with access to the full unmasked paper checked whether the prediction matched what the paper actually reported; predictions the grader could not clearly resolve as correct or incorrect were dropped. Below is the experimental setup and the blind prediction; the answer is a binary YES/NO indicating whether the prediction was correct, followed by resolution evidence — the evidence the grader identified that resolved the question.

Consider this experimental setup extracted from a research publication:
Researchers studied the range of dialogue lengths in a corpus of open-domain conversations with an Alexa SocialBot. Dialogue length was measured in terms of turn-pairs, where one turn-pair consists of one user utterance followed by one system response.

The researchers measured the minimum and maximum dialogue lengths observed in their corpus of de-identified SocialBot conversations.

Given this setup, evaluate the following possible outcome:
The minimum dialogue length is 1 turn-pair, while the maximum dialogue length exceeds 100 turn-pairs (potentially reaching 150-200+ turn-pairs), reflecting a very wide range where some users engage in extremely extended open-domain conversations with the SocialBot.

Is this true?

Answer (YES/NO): NO